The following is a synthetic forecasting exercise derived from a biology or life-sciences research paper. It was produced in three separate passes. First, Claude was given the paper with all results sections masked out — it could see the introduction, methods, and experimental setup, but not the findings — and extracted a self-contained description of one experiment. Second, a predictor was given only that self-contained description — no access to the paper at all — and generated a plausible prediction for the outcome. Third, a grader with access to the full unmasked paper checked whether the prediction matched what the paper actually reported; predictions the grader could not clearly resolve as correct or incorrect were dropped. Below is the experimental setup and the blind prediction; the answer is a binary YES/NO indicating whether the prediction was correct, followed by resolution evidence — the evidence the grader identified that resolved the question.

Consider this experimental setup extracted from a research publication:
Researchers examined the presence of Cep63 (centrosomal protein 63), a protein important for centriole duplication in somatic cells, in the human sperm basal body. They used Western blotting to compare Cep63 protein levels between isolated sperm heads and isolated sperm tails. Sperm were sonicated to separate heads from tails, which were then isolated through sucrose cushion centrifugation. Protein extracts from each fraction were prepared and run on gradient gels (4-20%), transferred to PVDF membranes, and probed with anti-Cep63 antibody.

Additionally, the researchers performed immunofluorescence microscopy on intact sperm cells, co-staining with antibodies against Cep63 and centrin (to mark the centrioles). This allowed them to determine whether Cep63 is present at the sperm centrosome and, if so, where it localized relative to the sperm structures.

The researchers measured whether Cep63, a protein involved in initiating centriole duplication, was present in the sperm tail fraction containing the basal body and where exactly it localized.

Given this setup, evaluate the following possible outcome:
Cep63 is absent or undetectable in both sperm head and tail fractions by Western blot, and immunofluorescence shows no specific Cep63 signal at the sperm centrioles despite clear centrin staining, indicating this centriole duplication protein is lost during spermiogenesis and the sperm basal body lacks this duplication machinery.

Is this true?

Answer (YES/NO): NO